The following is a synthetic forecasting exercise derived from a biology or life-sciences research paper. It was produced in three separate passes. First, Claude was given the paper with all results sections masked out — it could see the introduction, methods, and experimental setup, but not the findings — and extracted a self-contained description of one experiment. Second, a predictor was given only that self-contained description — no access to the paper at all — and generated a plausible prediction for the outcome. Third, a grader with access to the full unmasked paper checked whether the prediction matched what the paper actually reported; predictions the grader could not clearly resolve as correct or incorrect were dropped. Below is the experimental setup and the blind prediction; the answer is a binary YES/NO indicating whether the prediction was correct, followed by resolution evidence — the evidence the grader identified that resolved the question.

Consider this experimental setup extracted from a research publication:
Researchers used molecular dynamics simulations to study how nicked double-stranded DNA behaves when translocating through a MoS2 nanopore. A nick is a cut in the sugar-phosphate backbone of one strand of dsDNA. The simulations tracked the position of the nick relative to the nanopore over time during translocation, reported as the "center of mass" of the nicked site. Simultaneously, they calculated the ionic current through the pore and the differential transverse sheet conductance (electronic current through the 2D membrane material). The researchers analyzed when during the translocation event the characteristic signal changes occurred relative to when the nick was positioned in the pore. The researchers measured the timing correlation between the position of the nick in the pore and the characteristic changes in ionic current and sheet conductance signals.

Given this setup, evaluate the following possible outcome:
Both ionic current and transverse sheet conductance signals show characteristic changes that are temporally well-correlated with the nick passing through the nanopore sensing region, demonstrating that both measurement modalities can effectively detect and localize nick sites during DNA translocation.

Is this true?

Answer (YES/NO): YES